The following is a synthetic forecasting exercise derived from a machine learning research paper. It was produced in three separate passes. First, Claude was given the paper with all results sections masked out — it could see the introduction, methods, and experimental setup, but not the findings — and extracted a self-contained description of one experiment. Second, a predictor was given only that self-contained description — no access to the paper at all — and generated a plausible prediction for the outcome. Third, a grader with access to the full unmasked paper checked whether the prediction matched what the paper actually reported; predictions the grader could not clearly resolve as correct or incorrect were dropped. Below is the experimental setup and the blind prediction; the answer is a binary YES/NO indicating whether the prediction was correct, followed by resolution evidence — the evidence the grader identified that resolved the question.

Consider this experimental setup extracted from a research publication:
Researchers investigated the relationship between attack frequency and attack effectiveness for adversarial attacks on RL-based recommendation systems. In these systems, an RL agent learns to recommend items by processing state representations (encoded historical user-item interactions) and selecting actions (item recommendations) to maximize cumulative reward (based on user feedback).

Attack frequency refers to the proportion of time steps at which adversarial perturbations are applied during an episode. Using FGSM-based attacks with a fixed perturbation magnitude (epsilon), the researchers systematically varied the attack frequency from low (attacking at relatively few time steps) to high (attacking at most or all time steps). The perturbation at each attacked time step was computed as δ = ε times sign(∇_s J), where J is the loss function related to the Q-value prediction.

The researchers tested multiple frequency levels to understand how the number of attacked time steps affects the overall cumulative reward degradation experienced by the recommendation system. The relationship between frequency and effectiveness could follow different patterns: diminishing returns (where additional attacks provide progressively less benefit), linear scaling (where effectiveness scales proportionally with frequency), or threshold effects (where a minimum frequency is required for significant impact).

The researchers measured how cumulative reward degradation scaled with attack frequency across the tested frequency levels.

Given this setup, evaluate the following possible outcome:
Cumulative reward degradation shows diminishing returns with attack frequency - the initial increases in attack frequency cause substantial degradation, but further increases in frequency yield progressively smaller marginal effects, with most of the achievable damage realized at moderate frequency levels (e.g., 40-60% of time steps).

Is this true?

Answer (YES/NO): YES